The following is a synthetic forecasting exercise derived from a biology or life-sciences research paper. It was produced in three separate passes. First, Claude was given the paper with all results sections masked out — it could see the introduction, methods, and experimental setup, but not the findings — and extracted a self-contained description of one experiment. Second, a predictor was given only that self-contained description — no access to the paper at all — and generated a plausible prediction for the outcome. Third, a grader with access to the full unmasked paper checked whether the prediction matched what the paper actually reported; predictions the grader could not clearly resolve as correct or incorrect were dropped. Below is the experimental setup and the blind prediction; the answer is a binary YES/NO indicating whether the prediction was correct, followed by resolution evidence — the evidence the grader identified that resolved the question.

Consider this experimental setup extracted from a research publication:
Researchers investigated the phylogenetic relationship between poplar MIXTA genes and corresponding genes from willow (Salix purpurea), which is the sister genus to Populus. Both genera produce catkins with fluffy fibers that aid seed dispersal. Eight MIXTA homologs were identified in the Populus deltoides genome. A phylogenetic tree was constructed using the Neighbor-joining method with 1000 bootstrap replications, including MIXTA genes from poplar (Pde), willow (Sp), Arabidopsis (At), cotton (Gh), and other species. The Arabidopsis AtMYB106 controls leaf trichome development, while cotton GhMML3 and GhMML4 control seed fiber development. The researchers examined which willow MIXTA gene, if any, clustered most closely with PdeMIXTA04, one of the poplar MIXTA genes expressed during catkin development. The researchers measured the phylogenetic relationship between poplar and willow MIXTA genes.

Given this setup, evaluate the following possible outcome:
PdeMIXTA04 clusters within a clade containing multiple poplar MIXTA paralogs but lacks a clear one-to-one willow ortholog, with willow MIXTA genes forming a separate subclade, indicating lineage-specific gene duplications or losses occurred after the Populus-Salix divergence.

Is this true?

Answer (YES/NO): NO